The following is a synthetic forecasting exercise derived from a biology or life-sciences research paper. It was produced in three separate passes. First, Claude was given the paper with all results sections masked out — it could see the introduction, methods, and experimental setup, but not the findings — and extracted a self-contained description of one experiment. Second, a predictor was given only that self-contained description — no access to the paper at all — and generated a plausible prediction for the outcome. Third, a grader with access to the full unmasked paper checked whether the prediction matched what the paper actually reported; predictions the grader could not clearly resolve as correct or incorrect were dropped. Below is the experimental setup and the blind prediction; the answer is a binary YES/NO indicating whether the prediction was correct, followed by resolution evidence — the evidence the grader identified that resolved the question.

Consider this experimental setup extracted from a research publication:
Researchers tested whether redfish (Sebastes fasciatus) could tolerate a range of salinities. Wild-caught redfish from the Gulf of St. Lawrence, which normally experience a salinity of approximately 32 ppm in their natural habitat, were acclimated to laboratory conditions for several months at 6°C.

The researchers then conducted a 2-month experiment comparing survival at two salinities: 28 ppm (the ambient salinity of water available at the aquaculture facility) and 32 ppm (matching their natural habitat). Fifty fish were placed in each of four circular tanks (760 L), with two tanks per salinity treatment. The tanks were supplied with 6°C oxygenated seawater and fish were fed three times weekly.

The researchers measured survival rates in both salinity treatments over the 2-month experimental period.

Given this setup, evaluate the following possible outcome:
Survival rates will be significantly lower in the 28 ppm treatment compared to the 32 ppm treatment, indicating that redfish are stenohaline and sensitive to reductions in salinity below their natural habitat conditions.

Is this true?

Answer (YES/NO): NO